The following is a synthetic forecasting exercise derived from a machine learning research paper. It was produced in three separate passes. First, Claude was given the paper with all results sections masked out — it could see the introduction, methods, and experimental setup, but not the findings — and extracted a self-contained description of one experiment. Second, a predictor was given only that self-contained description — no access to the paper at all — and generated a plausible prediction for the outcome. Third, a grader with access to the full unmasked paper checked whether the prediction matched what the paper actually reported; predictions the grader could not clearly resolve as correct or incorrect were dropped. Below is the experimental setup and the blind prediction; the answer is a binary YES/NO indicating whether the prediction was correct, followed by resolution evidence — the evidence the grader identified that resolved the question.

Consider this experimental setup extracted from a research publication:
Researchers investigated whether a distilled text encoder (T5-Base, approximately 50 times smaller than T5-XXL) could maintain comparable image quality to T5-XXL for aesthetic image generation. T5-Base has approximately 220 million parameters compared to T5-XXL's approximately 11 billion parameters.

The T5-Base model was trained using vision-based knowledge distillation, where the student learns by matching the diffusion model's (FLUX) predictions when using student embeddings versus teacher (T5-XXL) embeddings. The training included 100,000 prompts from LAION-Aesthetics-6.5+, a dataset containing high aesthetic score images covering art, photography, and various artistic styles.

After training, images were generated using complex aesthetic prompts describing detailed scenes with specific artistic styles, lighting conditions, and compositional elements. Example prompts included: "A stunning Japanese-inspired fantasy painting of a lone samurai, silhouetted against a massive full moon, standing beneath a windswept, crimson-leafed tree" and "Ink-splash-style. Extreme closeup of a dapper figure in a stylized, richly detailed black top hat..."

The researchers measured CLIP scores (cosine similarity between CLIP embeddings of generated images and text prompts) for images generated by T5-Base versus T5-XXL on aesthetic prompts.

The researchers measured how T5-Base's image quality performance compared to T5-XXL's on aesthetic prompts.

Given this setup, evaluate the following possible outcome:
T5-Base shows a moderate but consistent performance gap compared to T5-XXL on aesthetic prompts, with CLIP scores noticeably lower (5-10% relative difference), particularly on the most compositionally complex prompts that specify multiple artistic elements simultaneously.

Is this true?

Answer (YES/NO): NO